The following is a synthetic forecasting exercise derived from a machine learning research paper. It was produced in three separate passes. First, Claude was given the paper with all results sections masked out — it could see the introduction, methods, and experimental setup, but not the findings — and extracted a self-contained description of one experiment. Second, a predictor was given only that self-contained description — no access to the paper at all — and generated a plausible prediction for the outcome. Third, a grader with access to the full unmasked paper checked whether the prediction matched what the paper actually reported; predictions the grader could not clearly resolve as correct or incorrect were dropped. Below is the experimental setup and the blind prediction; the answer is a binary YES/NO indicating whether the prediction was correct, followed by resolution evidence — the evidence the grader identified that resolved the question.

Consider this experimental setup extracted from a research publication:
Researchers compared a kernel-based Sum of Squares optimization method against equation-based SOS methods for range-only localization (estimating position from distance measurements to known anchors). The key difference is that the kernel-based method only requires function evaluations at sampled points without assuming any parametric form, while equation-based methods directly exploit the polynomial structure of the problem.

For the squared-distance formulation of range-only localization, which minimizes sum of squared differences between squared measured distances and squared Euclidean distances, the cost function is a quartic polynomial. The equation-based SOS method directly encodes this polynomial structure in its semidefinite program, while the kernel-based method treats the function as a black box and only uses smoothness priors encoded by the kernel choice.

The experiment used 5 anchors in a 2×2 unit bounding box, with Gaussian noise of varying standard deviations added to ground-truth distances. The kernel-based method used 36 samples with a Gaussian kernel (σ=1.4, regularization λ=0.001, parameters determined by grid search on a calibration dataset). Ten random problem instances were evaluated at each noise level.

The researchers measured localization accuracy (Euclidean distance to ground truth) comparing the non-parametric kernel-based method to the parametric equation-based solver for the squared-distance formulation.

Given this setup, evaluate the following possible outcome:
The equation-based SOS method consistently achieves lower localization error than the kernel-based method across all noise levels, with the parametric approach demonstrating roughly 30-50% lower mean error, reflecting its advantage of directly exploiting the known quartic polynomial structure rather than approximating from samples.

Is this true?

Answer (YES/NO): NO